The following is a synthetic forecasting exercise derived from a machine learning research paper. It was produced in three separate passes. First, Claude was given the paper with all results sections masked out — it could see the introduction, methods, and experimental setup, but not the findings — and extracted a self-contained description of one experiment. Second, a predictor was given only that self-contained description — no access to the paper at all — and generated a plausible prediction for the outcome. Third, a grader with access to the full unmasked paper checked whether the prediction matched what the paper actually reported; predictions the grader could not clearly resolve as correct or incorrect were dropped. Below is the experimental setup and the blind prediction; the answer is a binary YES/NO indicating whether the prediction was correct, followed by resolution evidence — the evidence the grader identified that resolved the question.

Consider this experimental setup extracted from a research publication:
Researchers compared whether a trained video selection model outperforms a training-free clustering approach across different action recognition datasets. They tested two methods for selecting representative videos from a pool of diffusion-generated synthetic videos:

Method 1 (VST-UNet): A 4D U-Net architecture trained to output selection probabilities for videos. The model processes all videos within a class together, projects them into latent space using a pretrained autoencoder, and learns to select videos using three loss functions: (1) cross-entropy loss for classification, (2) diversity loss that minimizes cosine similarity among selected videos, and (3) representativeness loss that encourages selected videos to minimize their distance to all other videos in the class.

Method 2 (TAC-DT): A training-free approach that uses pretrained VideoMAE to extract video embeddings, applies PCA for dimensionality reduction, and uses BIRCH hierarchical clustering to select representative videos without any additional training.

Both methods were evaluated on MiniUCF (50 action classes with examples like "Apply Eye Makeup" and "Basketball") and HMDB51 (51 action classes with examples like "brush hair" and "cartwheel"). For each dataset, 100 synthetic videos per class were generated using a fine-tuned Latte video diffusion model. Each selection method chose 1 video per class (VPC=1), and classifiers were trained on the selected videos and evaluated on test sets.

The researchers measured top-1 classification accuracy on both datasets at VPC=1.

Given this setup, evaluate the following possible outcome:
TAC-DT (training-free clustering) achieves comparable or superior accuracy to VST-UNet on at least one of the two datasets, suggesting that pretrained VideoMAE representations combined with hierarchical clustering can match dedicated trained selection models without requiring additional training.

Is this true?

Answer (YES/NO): YES